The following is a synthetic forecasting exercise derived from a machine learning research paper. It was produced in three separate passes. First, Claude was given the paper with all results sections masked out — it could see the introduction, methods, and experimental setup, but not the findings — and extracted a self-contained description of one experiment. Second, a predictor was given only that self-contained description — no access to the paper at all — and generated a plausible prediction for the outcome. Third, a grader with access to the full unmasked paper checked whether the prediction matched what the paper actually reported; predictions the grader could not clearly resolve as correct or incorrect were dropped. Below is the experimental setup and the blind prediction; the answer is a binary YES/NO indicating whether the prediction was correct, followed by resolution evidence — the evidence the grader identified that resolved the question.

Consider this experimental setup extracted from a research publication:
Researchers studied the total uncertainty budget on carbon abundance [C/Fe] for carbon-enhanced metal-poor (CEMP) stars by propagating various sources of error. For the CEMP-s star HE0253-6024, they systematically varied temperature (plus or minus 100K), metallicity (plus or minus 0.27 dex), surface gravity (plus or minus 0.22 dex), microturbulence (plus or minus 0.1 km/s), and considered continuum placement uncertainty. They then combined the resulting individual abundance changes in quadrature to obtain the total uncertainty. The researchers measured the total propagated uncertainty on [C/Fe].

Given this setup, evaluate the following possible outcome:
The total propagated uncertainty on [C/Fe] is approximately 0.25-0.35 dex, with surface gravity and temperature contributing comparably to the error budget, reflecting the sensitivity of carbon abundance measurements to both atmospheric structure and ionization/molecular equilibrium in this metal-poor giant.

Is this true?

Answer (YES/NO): NO